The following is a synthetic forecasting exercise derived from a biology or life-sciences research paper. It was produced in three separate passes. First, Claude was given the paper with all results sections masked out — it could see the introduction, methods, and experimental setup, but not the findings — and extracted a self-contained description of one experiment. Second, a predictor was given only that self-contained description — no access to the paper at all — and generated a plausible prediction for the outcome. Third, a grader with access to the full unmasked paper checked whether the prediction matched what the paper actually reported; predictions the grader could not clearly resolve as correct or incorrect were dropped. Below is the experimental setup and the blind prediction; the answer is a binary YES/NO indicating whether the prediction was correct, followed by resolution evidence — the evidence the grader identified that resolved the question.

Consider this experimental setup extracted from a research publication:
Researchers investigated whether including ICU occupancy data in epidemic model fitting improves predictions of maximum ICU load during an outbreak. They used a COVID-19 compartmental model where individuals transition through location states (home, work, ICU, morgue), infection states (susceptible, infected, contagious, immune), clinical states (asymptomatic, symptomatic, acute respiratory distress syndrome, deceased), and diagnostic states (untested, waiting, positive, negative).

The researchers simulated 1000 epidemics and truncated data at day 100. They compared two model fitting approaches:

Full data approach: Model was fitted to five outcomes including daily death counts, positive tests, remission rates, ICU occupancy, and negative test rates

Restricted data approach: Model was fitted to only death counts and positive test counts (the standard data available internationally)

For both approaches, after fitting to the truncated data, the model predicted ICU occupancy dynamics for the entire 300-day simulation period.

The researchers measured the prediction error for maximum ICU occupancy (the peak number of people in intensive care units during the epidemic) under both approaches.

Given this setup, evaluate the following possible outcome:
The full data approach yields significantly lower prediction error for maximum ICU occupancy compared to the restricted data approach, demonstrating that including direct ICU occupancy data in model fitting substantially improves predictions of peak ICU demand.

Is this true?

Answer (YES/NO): YES